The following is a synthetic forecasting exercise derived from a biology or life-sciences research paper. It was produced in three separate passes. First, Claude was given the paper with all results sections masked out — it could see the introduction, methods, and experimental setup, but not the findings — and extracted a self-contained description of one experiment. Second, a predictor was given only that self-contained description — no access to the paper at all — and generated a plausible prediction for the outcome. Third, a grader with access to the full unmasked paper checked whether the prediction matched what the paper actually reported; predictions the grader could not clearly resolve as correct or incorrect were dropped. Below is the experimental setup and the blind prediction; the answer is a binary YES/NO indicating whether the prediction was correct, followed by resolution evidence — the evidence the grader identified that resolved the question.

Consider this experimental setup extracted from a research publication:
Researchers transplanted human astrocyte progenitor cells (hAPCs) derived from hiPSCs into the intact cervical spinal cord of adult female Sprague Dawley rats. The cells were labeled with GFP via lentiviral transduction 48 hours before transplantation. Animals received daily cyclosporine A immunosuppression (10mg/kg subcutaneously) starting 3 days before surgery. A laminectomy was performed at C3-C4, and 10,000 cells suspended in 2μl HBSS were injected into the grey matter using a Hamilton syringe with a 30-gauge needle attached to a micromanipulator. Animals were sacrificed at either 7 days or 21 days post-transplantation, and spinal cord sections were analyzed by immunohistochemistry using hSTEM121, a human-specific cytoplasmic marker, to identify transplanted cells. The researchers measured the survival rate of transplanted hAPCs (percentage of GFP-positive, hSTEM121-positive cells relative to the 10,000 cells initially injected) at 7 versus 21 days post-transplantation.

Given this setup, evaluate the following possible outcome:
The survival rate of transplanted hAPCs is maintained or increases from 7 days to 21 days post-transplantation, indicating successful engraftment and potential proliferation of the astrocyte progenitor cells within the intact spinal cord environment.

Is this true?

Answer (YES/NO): NO